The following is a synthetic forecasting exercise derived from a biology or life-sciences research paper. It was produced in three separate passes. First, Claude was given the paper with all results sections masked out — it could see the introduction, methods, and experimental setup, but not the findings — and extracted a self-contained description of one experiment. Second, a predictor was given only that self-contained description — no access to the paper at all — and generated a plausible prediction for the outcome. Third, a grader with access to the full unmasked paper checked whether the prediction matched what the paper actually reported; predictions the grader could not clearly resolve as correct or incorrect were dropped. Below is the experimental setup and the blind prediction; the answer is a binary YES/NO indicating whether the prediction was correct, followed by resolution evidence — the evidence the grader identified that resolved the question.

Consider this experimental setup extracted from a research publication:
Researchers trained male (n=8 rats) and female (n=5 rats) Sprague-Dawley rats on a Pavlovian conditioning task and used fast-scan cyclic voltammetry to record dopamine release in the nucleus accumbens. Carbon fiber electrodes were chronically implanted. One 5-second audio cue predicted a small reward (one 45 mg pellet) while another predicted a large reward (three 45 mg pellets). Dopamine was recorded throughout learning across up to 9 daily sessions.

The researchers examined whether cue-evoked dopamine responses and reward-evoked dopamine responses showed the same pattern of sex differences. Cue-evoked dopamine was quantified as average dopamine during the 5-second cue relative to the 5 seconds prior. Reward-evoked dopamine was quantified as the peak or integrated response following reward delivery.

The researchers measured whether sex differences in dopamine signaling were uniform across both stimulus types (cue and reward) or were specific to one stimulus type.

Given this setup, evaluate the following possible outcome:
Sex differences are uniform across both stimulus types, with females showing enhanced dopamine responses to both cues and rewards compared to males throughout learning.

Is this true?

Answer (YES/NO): NO